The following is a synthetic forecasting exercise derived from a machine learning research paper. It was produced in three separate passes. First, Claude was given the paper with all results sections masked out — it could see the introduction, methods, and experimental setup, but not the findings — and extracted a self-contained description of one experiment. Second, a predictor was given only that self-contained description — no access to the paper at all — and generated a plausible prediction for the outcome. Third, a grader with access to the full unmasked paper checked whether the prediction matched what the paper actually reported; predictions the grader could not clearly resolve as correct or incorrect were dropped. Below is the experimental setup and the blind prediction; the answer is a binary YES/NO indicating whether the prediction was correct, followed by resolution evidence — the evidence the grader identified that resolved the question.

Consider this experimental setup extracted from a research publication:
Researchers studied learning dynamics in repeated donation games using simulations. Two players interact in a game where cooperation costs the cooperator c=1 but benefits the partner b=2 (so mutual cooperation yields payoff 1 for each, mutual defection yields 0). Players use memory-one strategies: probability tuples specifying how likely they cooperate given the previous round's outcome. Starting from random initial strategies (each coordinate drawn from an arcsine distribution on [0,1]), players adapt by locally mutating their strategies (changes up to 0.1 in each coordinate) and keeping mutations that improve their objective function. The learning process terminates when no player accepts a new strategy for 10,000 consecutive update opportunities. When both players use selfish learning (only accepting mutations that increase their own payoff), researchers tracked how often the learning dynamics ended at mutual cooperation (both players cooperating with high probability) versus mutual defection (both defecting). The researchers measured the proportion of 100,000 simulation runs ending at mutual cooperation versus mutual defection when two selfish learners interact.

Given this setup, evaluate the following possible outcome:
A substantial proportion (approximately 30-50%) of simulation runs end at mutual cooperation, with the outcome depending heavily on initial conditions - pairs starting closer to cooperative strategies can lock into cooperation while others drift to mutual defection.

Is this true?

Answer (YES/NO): NO